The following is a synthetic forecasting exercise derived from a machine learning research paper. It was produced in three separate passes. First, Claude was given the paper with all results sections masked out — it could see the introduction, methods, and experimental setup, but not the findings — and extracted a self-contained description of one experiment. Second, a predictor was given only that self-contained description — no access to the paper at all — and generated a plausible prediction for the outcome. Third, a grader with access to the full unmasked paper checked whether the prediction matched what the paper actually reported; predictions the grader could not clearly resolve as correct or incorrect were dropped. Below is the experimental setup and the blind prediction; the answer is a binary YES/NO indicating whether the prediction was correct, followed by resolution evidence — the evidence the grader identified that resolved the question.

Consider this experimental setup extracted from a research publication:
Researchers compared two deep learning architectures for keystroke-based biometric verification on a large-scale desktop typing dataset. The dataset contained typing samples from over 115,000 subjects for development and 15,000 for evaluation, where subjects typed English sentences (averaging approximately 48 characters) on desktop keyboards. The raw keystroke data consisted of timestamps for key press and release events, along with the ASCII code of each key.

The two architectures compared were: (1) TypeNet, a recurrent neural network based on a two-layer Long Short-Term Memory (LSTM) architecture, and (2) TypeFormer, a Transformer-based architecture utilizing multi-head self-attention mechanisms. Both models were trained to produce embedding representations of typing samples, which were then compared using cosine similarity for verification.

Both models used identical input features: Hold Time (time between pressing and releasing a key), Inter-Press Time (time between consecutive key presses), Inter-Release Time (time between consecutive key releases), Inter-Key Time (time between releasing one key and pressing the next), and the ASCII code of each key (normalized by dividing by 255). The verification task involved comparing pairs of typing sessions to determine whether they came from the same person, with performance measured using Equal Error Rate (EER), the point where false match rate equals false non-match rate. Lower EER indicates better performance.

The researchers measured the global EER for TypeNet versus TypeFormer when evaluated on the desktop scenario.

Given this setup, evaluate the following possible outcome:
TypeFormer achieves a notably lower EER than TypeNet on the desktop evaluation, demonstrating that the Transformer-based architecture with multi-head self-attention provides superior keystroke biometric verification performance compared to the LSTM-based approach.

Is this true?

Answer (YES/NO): NO